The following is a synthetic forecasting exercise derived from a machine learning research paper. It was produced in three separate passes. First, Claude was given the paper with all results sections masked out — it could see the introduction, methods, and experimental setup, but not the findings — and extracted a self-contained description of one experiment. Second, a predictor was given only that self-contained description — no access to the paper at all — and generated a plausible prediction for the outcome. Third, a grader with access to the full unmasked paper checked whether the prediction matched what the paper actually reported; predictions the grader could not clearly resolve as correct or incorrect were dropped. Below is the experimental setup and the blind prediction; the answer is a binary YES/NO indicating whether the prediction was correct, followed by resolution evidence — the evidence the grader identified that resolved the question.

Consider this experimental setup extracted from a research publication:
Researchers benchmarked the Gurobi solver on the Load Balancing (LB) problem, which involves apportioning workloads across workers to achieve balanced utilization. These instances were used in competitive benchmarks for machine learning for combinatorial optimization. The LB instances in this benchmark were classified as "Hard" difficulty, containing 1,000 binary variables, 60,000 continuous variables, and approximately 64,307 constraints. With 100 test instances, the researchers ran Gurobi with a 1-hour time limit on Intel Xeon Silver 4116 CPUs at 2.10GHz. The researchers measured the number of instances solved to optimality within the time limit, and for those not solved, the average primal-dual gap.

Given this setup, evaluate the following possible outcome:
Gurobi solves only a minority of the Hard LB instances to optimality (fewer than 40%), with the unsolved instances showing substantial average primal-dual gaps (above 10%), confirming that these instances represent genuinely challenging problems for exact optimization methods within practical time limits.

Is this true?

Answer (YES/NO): NO